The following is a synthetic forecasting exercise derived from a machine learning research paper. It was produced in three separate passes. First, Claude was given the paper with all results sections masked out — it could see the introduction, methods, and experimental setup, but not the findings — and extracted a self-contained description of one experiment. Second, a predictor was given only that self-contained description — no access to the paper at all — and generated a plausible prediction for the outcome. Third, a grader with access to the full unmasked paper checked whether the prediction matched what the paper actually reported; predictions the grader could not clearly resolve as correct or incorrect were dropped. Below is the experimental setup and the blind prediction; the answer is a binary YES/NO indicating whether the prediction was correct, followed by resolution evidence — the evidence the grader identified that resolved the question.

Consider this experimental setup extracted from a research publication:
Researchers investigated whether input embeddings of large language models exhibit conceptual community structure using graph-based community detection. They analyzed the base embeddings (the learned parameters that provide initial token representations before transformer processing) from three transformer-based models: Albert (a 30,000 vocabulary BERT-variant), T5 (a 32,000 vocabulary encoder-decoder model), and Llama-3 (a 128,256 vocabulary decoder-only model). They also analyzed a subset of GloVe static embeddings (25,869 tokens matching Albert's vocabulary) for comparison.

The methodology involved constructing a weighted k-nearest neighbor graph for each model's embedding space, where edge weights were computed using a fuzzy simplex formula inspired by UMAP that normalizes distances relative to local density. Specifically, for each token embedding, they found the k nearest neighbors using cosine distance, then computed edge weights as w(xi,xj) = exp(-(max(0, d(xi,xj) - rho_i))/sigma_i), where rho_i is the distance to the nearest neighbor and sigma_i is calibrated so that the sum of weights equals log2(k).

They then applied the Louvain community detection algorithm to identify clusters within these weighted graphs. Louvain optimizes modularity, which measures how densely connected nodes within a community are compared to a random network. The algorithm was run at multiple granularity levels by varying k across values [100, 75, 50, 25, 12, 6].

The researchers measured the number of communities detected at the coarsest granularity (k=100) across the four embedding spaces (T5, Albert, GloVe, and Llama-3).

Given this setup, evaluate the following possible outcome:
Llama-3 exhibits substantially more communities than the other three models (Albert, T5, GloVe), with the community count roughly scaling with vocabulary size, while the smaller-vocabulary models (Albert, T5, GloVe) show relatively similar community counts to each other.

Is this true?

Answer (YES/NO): NO